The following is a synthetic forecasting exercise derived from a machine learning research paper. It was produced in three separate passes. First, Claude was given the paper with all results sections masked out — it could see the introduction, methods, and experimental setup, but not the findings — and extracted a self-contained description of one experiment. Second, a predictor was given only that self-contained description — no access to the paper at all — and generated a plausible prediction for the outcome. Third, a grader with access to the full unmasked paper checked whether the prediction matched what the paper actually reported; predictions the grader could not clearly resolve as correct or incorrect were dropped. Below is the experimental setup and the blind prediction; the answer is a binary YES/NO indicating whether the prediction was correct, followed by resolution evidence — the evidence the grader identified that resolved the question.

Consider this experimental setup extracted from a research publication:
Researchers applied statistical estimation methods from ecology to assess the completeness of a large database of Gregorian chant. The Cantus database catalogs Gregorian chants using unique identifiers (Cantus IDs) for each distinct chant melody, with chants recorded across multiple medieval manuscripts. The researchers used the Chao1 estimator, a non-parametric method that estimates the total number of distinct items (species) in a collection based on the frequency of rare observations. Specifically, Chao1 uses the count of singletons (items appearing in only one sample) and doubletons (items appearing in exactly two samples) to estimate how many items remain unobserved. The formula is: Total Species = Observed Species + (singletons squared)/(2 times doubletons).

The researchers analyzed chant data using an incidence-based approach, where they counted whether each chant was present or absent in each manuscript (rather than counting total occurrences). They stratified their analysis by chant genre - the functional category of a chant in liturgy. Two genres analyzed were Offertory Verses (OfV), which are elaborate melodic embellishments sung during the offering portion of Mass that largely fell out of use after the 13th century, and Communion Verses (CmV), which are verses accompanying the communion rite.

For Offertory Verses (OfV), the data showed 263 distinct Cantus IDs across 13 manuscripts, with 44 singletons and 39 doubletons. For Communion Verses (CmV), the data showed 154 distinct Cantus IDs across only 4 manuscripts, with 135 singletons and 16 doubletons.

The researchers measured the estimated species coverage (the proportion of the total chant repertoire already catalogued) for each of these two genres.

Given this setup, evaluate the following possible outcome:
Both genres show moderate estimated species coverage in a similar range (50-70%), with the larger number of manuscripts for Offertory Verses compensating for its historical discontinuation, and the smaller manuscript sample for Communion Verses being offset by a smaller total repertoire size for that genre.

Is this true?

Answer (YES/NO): NO